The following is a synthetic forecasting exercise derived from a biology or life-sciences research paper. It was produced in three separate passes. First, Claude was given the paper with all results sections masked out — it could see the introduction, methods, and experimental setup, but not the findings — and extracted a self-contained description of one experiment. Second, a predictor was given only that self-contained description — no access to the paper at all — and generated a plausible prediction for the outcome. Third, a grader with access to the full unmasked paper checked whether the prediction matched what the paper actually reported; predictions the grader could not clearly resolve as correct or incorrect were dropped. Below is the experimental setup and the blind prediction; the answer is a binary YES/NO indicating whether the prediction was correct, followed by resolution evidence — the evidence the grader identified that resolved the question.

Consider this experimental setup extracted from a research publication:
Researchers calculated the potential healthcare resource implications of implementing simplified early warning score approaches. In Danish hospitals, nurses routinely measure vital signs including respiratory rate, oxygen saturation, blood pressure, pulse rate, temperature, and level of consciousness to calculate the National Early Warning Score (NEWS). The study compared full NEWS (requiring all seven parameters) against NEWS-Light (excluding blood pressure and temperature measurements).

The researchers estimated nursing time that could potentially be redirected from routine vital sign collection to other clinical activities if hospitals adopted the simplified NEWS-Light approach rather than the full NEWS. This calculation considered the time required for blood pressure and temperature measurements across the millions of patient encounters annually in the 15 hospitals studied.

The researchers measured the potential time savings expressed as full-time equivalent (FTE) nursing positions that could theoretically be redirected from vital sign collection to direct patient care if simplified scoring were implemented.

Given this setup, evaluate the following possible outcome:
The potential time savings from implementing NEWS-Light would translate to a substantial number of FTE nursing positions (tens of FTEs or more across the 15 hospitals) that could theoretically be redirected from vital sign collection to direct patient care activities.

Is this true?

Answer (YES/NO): YES